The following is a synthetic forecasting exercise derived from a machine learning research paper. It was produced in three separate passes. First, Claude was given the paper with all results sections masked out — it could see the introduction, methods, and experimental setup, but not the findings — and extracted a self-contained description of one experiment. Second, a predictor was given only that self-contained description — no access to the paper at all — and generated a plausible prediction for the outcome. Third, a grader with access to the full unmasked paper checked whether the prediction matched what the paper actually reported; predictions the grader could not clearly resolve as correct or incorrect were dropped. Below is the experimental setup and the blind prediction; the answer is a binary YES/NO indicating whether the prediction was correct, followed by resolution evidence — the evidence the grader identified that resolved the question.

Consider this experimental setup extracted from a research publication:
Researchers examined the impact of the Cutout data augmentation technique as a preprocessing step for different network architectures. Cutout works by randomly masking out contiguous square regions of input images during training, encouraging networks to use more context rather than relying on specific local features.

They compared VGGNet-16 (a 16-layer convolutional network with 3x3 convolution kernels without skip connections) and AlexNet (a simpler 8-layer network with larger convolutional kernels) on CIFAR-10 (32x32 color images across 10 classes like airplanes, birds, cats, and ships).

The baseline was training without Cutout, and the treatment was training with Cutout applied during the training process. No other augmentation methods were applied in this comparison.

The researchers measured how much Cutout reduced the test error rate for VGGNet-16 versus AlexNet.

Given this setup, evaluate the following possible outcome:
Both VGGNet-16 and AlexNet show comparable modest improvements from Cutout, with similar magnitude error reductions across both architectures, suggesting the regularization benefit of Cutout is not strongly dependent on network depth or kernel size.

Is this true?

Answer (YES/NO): NO